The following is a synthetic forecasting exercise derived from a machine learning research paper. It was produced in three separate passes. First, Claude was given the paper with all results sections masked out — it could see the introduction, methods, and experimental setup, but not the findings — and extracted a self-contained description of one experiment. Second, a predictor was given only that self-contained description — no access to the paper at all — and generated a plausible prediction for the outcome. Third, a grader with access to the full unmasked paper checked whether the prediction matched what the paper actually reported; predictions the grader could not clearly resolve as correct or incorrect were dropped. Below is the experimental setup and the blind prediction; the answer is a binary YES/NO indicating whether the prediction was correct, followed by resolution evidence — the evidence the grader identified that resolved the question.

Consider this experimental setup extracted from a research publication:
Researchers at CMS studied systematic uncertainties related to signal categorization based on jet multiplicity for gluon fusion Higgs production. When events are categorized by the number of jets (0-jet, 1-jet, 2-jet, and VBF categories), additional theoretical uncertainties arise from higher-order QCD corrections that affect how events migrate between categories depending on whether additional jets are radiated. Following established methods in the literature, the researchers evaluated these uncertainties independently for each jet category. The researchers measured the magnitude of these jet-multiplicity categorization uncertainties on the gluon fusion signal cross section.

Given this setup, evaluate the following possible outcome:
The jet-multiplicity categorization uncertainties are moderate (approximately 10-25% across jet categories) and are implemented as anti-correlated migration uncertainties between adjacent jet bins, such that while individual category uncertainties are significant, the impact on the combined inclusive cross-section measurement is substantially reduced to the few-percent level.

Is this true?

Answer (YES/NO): NO